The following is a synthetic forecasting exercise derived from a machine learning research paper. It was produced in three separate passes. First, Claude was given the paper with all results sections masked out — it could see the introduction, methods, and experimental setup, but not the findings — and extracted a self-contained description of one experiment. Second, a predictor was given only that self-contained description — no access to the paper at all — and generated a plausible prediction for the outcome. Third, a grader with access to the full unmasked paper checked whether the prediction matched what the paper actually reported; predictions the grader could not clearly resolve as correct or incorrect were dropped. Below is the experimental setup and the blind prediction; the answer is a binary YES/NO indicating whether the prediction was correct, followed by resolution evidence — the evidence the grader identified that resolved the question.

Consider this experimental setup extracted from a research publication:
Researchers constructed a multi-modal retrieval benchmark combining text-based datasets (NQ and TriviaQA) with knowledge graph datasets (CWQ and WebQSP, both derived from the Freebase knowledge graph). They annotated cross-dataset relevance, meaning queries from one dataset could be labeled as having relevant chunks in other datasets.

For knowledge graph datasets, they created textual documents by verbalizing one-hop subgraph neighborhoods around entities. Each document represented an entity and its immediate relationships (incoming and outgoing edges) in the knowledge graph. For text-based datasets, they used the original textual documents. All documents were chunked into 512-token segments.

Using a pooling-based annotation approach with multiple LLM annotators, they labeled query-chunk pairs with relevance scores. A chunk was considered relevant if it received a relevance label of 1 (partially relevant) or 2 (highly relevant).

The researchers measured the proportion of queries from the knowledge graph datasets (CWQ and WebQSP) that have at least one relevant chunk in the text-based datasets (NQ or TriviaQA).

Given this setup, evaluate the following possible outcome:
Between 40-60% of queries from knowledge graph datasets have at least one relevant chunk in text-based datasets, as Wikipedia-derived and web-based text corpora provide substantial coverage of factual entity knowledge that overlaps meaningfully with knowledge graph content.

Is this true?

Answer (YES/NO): NO